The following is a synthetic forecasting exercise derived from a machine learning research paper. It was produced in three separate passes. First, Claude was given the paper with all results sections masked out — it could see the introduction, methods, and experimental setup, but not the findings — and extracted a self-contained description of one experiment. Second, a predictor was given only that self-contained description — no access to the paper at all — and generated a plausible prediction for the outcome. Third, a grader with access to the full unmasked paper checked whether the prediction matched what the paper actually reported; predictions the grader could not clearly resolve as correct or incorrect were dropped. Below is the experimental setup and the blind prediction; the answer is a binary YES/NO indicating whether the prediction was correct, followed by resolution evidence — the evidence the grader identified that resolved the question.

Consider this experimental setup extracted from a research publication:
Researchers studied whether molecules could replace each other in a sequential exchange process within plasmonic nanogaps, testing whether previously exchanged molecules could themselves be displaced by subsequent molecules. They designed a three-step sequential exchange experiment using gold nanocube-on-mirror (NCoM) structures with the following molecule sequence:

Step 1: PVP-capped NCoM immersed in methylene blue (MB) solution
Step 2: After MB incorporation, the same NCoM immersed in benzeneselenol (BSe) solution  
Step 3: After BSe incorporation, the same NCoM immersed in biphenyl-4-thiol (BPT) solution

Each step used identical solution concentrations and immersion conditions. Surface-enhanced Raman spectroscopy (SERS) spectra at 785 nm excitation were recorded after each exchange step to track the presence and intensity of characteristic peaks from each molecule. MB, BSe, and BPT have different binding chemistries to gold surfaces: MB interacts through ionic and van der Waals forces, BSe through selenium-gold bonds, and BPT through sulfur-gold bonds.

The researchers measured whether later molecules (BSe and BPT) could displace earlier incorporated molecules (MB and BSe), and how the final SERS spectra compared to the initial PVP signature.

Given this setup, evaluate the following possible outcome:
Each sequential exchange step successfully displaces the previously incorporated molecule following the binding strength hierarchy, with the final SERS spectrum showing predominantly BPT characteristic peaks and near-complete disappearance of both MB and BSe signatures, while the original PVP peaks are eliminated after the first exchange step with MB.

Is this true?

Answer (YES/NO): YES